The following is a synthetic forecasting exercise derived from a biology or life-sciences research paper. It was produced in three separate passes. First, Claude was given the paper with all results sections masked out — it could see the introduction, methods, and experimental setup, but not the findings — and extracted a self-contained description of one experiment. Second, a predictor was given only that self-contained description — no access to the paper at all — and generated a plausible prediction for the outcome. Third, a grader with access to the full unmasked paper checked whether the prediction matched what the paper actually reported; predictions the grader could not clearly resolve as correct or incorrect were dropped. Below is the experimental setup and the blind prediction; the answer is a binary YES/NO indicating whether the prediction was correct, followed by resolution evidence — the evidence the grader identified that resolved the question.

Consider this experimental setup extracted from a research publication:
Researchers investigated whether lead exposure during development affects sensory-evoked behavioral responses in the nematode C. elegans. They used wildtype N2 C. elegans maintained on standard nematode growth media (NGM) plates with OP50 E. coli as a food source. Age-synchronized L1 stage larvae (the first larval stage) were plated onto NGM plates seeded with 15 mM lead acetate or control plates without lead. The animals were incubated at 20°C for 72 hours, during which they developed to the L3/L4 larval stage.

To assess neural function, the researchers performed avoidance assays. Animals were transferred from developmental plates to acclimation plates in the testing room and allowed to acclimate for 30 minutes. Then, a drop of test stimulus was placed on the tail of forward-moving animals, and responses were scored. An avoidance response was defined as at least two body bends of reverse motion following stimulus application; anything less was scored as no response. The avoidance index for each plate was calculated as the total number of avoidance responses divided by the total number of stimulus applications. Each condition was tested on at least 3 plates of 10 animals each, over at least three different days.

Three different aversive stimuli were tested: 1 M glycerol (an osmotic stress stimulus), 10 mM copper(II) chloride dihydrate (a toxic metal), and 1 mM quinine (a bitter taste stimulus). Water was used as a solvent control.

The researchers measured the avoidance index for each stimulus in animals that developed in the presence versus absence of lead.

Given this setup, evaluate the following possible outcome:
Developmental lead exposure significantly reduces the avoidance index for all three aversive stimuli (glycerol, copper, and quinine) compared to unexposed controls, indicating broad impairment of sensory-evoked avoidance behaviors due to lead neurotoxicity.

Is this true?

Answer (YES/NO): YES